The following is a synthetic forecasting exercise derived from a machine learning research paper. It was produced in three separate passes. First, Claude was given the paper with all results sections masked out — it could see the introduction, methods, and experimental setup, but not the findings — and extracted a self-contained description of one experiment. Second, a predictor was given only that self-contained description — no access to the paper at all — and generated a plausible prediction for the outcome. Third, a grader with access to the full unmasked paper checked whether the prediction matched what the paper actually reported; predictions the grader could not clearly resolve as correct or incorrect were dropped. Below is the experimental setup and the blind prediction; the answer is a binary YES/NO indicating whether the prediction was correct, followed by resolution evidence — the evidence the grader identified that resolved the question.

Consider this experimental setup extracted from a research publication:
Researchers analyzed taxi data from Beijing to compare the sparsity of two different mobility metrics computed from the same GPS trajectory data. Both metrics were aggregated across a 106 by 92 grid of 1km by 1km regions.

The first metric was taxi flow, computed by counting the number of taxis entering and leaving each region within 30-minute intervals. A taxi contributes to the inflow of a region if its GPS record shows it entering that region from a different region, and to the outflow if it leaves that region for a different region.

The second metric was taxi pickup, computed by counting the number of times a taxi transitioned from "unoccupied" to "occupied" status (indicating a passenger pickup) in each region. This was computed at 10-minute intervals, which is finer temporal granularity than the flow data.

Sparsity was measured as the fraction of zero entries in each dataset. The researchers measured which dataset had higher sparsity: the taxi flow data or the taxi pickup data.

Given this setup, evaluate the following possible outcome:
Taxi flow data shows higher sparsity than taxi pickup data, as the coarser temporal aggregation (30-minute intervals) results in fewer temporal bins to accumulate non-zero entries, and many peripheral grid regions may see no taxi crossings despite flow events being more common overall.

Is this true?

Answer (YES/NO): NO